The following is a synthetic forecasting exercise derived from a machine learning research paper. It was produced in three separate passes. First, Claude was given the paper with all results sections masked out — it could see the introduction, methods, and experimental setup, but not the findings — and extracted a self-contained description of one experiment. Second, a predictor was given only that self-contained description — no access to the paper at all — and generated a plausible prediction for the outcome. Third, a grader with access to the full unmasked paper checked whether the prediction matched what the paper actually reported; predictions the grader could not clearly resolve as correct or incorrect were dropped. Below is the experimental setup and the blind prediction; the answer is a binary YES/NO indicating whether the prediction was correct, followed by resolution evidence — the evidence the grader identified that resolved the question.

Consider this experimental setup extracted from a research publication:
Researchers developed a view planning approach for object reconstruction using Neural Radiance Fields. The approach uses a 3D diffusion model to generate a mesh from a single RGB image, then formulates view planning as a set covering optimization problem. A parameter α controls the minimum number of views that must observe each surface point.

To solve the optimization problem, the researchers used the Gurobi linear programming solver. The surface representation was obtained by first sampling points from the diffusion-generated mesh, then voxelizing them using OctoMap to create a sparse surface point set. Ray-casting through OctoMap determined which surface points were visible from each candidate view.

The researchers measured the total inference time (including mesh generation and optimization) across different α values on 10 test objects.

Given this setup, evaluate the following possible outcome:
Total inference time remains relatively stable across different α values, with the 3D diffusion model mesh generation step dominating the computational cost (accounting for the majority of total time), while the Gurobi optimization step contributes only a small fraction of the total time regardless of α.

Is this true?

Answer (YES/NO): NO